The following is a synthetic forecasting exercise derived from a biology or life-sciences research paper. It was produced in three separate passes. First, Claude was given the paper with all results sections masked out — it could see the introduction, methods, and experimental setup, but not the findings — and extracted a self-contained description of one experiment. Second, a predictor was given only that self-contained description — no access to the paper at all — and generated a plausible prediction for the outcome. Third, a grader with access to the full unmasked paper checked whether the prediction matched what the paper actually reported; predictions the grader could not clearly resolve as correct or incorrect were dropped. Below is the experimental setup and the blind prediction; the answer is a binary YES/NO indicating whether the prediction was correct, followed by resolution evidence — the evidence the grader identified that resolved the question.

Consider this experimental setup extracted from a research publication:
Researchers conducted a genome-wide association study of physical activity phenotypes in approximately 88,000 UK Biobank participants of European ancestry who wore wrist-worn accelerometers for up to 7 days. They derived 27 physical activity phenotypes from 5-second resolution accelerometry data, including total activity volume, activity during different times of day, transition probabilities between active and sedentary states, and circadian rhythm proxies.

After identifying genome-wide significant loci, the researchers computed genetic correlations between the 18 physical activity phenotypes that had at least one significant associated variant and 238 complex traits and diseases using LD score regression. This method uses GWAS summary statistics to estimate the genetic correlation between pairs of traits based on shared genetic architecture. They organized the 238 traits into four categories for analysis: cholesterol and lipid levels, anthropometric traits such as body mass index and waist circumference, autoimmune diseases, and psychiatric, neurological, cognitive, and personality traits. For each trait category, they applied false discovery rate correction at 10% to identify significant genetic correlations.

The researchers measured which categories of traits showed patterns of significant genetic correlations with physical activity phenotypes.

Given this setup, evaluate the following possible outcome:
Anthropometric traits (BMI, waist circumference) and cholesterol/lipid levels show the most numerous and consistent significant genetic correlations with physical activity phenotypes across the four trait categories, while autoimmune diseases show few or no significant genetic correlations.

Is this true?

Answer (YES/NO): NO